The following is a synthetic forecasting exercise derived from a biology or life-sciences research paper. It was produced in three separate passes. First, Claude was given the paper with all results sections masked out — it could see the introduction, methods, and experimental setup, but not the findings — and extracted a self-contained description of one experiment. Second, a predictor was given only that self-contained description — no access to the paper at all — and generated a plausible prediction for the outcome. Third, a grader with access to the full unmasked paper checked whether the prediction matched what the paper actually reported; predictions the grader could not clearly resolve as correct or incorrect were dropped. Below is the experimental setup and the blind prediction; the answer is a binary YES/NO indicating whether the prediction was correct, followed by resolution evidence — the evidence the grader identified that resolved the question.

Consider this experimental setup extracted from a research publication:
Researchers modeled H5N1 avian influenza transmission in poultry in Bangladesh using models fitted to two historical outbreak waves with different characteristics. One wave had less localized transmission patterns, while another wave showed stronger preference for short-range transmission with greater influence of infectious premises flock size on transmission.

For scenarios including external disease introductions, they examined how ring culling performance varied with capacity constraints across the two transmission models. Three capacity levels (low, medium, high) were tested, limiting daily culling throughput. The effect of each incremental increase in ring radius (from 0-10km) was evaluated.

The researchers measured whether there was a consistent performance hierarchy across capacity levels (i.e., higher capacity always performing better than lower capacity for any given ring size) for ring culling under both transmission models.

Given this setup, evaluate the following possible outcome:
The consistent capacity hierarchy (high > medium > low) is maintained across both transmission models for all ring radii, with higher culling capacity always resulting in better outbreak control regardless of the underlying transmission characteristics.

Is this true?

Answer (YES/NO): NO